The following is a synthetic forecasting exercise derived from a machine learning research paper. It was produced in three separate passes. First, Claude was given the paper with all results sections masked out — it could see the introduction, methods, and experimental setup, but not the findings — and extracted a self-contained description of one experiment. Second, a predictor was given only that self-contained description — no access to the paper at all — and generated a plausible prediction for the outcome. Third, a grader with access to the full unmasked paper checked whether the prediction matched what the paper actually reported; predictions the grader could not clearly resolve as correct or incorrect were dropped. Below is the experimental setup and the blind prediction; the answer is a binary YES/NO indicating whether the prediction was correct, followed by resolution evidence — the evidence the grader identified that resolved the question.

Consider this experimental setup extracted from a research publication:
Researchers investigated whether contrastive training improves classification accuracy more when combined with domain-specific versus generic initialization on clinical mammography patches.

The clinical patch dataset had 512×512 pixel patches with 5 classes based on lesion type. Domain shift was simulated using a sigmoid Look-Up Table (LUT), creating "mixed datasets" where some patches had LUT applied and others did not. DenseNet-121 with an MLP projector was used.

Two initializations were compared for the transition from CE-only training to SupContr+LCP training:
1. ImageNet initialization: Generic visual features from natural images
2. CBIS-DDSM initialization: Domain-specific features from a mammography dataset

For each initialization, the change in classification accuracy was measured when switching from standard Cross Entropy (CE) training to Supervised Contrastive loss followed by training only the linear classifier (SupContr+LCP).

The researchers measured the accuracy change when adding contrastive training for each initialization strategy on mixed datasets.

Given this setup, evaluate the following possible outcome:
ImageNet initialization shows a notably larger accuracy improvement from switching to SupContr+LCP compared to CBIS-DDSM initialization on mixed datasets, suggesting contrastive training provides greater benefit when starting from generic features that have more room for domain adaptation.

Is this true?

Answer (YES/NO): YES